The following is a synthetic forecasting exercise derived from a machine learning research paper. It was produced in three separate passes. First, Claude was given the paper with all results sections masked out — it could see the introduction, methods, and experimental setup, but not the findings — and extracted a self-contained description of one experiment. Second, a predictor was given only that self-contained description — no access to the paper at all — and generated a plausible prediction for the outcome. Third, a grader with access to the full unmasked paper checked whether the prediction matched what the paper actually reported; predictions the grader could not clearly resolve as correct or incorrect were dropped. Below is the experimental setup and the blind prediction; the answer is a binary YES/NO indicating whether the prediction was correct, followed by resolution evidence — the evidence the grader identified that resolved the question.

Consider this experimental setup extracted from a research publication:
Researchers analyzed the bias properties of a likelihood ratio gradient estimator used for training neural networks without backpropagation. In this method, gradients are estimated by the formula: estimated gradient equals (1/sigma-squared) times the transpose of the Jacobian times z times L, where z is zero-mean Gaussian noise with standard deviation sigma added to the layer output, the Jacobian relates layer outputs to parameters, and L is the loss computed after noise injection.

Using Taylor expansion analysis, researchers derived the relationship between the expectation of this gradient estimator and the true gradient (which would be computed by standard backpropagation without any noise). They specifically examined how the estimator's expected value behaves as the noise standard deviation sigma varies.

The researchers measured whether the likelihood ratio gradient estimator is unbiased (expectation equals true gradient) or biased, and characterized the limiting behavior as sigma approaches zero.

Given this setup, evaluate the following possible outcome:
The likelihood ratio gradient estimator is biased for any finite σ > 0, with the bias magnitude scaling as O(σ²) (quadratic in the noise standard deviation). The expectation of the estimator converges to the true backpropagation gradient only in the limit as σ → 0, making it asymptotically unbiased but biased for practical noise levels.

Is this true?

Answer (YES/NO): NO